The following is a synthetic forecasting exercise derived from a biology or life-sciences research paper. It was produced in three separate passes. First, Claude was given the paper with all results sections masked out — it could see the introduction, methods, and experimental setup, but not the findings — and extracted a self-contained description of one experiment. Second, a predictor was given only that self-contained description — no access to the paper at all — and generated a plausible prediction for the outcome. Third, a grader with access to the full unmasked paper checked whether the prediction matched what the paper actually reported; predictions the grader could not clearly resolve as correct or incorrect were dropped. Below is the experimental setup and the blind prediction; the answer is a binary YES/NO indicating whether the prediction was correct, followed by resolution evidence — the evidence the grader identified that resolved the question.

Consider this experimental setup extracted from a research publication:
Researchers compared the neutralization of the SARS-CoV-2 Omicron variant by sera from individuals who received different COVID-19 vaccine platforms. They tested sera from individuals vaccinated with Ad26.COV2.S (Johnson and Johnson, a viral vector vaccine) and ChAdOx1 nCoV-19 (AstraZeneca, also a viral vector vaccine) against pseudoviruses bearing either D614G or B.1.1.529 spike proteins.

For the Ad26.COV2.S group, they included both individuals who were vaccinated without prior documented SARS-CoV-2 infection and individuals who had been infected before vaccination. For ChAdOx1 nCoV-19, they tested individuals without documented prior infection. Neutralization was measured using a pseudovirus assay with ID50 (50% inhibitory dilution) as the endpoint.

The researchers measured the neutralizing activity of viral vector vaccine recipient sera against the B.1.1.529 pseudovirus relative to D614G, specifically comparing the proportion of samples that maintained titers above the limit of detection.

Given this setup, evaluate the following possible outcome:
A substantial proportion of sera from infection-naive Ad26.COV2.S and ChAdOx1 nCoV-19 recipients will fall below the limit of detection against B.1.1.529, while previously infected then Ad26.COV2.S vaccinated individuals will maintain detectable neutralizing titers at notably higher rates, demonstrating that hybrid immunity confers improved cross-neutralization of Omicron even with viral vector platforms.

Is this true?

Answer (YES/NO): YES